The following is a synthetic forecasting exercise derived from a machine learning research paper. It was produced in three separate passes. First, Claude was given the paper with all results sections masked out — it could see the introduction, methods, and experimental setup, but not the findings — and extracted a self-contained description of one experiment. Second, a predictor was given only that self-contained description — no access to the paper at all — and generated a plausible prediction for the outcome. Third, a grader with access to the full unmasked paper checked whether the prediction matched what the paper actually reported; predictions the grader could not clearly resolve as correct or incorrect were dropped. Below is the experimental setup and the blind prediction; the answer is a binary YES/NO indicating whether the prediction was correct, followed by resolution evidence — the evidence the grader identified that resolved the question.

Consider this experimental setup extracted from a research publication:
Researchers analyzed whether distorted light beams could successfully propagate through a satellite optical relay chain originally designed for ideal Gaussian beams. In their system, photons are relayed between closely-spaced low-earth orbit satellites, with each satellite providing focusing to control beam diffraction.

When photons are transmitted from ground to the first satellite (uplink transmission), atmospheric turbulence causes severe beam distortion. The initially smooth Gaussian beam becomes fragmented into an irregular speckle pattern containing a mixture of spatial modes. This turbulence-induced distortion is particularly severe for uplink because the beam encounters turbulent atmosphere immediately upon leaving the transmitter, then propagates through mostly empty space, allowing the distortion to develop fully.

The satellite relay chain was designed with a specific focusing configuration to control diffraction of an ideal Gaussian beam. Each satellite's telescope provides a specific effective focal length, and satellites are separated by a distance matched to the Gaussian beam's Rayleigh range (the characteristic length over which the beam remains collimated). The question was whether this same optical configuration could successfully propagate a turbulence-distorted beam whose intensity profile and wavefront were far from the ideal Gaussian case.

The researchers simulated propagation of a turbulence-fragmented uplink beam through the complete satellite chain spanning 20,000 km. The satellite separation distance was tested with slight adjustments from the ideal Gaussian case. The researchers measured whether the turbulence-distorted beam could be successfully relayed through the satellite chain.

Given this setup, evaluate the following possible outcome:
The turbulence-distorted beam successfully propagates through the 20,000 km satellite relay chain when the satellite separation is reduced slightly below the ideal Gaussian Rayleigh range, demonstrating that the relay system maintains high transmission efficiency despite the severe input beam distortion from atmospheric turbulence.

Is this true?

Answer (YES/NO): YES